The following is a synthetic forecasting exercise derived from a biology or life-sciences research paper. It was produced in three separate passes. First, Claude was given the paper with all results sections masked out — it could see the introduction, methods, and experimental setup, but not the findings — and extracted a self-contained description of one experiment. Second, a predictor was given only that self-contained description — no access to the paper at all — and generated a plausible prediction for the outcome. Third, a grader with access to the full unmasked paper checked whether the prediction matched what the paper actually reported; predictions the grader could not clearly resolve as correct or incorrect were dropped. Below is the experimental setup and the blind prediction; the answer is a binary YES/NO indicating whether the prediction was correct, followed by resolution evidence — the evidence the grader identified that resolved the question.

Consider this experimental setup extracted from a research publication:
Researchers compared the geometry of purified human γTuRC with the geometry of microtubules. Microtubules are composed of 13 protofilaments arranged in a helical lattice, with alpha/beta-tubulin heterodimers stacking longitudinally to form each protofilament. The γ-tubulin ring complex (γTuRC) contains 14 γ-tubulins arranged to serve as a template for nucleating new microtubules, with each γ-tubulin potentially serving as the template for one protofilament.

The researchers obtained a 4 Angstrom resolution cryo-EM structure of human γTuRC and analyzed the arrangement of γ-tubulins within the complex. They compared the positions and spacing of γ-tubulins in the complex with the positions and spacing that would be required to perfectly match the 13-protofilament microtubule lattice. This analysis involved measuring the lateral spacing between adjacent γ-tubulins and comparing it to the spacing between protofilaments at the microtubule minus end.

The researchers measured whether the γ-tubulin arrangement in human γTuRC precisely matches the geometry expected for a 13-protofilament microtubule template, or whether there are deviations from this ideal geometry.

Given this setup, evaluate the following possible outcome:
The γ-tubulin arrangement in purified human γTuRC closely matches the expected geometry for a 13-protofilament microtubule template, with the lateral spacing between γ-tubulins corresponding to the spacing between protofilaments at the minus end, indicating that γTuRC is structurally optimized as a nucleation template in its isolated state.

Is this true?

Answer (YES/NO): NO